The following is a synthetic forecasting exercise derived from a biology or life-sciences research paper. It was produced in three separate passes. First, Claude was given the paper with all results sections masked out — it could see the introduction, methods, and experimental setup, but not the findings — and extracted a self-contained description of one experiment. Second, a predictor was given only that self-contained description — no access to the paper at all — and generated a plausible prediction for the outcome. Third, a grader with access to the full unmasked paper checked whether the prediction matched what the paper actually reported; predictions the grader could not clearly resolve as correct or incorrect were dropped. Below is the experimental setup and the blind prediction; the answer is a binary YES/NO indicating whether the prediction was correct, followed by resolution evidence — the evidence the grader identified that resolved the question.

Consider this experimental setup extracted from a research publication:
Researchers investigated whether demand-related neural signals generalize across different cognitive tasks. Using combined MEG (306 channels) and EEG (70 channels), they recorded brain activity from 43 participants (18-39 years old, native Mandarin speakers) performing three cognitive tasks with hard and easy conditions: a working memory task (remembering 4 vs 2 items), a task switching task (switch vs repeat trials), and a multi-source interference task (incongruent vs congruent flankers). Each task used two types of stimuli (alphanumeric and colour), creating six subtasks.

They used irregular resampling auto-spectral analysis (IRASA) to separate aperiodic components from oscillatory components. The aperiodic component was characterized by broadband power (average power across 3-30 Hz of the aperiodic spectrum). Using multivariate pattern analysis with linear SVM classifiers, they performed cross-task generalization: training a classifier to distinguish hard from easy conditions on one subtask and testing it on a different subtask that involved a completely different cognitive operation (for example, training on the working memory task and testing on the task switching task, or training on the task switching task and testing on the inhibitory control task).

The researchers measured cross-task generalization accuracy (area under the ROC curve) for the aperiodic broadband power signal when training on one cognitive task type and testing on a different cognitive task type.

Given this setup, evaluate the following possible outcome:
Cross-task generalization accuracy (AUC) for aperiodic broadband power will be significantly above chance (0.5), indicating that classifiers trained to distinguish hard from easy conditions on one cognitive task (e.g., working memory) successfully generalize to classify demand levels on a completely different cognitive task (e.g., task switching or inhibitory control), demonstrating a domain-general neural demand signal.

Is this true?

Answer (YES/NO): YES